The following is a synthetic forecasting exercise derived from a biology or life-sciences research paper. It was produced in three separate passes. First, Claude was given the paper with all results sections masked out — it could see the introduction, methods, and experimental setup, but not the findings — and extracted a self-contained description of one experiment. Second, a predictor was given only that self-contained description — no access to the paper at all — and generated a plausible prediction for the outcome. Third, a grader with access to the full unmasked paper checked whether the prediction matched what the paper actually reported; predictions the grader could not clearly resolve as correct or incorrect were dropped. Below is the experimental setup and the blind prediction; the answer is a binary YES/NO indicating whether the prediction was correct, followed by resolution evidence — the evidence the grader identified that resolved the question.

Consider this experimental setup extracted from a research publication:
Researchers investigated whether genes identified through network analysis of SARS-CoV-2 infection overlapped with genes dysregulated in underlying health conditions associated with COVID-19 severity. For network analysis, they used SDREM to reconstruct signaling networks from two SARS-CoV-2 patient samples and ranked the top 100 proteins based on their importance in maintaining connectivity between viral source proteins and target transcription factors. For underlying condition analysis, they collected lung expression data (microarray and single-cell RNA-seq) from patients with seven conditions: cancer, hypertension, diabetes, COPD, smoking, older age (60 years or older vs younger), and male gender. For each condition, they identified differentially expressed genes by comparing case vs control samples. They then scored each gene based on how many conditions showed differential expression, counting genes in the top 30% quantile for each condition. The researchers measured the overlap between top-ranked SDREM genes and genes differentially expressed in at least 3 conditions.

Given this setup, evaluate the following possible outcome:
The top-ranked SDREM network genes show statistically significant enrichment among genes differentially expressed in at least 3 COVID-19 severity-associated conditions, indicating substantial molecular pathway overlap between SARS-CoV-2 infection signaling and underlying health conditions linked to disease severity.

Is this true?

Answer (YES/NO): YES